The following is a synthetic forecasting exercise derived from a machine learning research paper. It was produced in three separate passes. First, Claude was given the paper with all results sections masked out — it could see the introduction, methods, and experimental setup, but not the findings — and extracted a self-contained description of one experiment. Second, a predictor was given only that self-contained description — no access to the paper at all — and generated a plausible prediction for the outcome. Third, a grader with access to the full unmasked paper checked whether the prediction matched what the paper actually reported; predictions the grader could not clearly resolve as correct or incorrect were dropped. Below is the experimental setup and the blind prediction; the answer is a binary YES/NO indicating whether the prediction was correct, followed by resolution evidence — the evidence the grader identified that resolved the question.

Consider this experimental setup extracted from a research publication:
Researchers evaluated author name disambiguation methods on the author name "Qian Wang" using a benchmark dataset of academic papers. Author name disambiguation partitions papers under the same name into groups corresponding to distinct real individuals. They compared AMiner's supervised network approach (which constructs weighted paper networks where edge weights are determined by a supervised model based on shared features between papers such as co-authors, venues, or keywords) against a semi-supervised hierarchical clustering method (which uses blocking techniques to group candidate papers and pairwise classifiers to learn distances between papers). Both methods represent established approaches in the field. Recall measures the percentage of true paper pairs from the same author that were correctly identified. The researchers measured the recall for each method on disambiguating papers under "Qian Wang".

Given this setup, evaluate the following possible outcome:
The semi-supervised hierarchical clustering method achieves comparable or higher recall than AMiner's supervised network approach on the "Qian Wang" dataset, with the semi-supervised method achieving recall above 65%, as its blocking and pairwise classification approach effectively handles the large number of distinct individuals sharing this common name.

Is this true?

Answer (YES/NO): NO